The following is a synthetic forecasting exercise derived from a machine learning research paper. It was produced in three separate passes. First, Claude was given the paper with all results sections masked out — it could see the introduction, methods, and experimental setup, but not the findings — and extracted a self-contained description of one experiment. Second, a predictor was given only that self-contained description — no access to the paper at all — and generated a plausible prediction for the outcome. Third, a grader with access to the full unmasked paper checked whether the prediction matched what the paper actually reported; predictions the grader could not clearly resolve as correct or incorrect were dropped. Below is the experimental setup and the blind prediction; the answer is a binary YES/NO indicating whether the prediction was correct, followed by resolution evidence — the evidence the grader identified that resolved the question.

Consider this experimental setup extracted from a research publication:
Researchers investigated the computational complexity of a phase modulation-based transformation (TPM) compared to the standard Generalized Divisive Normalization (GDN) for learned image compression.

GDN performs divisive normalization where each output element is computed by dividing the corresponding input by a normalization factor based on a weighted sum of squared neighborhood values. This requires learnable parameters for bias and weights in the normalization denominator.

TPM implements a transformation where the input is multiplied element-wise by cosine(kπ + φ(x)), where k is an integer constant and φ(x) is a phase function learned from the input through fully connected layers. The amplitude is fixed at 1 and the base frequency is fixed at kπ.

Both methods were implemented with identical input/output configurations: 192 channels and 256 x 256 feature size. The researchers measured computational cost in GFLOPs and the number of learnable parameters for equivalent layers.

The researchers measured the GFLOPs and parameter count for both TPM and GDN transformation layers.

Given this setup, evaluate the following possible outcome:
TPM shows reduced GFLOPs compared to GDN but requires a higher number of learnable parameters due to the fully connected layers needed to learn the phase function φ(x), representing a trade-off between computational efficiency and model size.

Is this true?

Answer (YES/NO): NO